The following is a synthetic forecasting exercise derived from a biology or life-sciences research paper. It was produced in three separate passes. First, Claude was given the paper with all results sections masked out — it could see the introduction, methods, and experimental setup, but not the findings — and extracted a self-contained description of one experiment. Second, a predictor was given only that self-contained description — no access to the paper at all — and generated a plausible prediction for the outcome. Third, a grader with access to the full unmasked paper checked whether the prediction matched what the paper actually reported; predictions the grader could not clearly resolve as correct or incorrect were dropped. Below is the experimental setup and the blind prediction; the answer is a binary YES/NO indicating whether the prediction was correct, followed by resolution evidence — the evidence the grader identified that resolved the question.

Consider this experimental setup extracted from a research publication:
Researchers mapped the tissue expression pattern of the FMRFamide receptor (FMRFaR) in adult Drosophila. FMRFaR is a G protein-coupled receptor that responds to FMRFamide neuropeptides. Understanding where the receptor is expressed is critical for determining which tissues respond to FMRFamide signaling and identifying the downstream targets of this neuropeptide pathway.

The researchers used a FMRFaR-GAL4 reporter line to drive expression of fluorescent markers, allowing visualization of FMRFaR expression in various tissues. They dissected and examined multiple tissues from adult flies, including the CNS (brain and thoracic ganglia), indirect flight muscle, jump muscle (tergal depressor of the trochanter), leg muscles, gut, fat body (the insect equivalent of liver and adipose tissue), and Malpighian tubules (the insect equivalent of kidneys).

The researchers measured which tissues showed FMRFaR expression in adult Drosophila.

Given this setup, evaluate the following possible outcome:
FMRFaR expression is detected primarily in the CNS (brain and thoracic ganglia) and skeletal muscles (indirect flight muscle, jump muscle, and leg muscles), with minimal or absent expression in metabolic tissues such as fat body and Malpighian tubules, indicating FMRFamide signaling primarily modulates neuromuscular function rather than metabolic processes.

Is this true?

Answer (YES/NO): NO